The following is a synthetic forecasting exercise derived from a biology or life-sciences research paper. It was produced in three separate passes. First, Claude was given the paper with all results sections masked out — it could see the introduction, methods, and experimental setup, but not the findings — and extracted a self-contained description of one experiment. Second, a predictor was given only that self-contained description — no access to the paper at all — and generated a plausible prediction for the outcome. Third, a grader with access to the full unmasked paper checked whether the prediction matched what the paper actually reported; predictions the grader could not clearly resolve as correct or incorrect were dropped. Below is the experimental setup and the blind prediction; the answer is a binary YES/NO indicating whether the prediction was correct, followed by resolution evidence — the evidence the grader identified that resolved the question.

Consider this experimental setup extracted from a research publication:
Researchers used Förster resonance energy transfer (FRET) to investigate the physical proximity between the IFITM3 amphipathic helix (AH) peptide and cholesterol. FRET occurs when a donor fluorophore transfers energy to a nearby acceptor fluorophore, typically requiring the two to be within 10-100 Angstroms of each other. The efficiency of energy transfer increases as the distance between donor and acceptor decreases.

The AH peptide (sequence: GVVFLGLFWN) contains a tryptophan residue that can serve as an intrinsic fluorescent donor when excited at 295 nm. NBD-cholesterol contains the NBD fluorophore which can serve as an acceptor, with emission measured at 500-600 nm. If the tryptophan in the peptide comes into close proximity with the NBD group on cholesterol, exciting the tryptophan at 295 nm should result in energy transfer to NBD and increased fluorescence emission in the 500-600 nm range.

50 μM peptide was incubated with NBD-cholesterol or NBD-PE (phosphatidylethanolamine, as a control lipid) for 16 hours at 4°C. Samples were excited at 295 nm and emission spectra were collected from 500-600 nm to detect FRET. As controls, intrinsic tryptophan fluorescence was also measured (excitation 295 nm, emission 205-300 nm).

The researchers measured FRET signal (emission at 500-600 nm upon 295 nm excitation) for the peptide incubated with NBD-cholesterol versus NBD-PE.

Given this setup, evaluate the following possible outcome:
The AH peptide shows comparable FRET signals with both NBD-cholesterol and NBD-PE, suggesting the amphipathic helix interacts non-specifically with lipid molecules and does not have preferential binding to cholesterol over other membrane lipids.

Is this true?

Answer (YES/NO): NO